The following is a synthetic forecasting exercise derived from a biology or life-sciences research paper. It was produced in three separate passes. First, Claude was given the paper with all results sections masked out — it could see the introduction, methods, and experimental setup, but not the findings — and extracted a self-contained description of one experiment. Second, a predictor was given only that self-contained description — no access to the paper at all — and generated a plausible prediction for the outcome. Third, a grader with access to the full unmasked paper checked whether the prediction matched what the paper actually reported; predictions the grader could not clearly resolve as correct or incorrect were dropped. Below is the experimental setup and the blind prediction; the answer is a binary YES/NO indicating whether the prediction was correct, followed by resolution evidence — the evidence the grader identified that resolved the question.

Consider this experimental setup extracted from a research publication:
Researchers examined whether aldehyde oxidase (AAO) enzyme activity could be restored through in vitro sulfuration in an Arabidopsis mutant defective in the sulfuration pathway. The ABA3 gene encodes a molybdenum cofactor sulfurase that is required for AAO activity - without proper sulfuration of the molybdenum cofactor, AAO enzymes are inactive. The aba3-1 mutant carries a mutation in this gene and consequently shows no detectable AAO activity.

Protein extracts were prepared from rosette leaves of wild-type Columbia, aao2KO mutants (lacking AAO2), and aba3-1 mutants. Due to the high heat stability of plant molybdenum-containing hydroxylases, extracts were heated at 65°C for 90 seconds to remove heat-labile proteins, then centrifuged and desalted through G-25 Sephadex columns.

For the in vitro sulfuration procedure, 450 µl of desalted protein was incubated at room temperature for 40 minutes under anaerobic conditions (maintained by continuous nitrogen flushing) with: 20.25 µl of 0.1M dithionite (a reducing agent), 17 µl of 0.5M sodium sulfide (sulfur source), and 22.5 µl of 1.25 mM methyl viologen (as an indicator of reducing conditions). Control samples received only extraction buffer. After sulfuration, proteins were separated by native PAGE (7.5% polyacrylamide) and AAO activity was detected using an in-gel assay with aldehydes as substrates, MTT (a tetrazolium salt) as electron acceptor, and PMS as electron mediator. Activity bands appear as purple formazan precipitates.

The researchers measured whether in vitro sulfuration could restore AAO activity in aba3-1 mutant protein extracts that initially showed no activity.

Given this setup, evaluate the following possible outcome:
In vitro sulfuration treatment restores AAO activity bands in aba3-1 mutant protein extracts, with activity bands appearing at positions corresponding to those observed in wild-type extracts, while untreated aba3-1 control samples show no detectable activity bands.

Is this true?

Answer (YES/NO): YES